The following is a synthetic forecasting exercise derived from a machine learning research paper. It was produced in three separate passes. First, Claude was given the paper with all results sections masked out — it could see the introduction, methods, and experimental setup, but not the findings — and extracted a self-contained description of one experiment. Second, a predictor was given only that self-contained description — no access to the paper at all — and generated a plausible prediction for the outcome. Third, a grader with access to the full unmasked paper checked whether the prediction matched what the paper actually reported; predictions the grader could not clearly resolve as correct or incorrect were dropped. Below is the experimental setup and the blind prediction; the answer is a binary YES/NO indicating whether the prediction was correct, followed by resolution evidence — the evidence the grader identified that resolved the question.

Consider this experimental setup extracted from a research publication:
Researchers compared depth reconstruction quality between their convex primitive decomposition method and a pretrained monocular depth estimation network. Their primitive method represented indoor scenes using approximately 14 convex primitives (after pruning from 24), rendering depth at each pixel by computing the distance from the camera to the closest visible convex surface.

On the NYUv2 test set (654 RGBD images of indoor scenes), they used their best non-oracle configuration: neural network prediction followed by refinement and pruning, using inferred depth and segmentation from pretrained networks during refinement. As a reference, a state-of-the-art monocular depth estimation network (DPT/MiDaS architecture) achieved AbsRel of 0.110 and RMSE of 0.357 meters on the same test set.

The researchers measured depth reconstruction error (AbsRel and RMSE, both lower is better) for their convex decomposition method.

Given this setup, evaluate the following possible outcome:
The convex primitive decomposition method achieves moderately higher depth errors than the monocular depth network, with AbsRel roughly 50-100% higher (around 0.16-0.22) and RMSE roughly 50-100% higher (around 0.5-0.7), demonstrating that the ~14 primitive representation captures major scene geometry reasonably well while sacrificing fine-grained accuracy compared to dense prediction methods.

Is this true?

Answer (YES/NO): NO